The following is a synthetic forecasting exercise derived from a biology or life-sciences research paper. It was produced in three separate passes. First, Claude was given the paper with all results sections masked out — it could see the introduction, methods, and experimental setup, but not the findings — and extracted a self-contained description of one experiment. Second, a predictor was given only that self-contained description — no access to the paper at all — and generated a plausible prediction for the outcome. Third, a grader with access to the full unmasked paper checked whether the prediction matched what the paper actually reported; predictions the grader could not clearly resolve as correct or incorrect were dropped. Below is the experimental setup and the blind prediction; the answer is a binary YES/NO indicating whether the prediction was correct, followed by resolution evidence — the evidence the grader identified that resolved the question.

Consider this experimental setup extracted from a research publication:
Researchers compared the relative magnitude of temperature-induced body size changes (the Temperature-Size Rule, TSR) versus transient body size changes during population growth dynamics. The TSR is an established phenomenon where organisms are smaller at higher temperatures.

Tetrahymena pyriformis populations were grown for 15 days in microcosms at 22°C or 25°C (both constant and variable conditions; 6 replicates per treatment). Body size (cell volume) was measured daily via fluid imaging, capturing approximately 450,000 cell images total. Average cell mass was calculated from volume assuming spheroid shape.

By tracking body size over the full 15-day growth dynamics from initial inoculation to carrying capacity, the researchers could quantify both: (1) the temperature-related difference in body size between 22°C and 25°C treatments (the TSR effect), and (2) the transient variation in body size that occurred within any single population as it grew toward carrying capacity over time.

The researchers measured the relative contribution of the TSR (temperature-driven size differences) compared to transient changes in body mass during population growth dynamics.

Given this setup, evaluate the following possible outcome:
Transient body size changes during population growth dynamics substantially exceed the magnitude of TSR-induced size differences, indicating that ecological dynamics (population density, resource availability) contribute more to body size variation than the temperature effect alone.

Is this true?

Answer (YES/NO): YES